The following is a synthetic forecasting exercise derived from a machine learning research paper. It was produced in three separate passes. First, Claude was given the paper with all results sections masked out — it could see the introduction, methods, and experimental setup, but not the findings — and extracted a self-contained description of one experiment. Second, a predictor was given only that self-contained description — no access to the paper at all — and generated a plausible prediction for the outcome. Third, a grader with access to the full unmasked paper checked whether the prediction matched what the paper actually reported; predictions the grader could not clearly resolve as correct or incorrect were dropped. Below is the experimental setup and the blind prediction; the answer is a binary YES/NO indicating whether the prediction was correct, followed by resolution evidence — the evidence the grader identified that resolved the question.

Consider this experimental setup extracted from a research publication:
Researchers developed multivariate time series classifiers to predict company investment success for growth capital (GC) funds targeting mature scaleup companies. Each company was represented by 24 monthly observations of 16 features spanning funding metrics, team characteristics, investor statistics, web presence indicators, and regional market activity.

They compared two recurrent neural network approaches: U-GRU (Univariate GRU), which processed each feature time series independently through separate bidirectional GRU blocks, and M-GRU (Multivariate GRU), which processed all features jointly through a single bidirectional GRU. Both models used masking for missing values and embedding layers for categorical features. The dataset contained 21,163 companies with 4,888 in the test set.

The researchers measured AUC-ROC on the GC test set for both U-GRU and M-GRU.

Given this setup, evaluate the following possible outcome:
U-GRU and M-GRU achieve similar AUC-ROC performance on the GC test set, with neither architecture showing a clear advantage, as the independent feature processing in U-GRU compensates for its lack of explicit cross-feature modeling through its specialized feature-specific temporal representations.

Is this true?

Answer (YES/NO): NO